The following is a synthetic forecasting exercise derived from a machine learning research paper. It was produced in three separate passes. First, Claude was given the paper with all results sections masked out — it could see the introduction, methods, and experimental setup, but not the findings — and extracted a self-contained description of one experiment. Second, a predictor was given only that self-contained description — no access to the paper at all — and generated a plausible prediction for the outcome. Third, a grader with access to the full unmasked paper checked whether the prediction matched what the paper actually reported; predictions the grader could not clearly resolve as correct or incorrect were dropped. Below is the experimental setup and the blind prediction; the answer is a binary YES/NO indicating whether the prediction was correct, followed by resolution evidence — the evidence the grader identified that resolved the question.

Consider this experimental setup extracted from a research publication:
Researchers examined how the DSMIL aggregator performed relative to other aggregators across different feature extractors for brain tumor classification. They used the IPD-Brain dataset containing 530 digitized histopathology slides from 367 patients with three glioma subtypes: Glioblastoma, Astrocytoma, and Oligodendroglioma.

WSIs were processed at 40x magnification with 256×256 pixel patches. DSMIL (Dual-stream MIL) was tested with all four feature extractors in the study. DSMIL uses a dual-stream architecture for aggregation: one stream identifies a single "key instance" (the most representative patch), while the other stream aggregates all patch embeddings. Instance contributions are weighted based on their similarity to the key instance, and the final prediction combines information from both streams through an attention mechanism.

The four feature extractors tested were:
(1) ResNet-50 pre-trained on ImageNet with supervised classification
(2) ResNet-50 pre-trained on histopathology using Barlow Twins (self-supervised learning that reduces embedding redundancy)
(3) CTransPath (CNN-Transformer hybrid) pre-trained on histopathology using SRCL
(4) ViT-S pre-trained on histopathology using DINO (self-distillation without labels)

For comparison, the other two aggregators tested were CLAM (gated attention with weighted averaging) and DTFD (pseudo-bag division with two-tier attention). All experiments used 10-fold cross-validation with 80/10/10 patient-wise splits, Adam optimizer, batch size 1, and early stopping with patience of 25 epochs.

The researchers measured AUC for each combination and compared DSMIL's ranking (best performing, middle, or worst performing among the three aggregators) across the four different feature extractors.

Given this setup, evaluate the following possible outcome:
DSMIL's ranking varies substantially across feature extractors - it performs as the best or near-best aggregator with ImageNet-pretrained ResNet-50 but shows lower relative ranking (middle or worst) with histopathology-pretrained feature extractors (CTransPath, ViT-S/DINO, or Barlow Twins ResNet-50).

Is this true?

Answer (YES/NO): NO